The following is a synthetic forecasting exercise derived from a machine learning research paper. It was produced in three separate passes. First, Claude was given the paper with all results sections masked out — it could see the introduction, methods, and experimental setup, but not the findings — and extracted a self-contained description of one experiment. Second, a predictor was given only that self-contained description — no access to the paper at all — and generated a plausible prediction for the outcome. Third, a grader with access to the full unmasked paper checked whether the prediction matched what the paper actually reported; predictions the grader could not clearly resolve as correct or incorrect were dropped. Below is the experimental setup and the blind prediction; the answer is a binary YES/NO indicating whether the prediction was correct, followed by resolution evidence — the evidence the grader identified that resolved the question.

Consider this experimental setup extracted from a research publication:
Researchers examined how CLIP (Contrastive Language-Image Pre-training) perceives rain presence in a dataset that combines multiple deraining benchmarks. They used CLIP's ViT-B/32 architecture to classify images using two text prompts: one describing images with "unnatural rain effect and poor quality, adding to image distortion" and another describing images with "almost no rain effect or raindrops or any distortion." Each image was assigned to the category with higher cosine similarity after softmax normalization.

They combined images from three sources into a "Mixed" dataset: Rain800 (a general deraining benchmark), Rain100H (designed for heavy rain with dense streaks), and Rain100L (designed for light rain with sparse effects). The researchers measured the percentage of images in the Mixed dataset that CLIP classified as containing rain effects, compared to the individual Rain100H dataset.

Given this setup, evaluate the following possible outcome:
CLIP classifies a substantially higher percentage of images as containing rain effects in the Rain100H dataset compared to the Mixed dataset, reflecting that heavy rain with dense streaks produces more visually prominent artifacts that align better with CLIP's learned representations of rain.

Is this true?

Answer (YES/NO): NO